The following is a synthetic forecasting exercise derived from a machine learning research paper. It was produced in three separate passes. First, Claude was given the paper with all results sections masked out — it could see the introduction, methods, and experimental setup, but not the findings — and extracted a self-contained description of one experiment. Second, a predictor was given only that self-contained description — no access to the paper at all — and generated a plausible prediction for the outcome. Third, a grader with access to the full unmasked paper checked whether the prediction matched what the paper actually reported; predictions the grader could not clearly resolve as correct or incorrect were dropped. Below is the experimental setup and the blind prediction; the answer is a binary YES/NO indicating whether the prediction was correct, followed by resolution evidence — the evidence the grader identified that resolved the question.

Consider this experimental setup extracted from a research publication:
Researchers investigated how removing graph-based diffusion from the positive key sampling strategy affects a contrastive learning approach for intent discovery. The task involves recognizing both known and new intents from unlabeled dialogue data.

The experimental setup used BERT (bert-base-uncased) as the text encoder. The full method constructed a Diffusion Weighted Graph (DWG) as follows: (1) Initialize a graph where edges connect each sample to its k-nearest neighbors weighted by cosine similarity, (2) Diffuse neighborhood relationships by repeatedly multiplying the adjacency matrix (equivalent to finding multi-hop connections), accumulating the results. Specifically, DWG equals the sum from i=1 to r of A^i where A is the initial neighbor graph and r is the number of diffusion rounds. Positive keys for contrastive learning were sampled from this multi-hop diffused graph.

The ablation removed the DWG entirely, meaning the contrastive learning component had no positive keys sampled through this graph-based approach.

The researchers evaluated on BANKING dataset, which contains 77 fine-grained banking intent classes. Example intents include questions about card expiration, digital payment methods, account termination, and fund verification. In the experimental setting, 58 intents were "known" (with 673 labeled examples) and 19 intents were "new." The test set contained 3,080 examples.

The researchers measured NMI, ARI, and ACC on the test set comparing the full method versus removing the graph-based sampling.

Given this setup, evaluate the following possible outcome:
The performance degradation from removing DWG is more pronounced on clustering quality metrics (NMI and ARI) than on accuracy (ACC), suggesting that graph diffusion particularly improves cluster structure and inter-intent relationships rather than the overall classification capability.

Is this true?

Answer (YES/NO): NO